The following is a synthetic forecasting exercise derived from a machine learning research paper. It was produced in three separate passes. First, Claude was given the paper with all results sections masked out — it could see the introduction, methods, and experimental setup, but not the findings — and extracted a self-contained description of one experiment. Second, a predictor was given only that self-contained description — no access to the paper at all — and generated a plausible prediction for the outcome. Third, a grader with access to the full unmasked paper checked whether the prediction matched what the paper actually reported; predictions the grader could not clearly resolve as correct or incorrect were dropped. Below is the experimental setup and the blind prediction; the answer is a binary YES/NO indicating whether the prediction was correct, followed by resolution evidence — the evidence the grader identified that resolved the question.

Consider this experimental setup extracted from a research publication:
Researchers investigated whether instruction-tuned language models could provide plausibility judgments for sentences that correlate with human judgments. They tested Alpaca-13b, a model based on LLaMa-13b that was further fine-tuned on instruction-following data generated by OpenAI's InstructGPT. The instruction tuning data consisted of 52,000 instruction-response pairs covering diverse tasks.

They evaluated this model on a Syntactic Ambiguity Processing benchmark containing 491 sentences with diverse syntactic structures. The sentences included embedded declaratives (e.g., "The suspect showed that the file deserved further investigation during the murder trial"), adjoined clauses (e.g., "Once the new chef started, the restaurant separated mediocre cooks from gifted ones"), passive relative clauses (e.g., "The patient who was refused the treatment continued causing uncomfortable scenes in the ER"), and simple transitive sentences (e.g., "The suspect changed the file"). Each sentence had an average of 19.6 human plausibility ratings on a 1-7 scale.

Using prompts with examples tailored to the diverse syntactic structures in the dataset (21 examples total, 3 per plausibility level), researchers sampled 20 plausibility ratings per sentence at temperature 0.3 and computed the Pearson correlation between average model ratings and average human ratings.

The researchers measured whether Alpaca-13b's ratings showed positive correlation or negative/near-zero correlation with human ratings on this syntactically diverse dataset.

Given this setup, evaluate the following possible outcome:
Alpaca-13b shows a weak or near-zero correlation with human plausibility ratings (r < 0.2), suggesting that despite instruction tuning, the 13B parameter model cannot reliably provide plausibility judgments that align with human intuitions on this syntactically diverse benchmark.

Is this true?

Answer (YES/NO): YES